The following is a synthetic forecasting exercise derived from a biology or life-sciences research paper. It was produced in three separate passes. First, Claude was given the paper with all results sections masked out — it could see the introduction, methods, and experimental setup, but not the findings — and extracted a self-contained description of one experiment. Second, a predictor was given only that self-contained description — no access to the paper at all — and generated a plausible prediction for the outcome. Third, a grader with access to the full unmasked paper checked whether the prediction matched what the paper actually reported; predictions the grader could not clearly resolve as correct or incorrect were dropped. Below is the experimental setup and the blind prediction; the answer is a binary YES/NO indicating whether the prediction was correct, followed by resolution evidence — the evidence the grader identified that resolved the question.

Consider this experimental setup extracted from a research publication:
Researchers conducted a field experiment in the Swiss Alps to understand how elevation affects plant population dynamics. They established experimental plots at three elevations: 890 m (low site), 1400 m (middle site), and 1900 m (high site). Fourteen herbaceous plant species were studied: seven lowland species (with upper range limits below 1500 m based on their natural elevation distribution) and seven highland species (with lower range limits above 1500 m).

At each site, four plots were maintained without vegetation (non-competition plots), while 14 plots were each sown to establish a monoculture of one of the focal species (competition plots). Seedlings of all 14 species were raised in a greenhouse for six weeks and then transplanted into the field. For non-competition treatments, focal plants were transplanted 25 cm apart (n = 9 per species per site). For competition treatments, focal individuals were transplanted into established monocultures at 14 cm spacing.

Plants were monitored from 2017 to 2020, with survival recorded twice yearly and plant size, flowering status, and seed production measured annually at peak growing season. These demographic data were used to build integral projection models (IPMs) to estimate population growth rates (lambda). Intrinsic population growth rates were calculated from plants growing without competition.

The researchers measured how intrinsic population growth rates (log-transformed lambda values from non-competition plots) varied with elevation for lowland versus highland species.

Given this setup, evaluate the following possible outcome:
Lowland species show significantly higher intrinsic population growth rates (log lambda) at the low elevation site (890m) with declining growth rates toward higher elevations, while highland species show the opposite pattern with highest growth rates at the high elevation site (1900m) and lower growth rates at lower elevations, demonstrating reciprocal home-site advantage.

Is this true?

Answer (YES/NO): YES